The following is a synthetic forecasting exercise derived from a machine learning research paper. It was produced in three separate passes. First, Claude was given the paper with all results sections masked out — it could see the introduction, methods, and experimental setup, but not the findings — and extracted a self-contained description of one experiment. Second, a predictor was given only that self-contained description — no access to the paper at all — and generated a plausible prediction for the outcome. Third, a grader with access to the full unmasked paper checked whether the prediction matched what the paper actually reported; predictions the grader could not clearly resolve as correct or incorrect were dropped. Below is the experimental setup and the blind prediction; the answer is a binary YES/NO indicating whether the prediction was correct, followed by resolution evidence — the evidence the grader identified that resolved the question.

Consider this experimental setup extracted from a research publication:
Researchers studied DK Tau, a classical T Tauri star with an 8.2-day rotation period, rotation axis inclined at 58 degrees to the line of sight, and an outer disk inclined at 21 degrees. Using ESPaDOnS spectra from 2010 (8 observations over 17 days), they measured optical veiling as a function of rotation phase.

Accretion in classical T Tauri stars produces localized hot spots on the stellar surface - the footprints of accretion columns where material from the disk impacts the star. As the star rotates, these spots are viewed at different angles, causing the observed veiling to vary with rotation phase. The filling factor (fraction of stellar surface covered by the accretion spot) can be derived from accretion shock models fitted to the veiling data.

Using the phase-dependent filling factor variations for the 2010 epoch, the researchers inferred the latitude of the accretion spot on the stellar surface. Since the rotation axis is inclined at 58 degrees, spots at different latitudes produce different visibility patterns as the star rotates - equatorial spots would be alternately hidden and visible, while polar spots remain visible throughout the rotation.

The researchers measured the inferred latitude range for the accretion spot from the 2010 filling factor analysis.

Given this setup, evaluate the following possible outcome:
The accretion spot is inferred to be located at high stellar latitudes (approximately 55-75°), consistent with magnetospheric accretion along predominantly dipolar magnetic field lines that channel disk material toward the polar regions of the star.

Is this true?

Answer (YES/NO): NO